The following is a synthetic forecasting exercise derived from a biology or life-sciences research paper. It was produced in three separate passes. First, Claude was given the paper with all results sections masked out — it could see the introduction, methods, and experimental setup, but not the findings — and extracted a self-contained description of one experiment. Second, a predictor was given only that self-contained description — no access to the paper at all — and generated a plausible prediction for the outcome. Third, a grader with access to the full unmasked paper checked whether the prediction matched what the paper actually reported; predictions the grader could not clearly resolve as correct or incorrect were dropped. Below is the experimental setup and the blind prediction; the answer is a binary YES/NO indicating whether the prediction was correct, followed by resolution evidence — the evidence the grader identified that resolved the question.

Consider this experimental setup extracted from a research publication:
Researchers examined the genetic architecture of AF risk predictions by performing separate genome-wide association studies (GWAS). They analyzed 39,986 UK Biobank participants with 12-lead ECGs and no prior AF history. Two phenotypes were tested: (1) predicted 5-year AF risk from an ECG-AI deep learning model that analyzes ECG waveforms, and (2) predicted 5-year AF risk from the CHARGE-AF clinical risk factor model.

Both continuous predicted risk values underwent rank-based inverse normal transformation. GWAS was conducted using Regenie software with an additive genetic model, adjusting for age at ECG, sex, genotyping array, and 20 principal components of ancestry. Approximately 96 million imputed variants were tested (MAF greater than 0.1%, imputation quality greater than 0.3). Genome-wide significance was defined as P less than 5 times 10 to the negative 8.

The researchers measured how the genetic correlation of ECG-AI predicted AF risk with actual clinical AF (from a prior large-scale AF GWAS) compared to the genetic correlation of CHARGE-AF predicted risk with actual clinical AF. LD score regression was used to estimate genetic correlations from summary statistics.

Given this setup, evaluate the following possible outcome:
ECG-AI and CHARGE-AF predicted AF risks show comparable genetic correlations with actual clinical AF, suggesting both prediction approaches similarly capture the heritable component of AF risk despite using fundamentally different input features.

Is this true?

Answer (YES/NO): NO